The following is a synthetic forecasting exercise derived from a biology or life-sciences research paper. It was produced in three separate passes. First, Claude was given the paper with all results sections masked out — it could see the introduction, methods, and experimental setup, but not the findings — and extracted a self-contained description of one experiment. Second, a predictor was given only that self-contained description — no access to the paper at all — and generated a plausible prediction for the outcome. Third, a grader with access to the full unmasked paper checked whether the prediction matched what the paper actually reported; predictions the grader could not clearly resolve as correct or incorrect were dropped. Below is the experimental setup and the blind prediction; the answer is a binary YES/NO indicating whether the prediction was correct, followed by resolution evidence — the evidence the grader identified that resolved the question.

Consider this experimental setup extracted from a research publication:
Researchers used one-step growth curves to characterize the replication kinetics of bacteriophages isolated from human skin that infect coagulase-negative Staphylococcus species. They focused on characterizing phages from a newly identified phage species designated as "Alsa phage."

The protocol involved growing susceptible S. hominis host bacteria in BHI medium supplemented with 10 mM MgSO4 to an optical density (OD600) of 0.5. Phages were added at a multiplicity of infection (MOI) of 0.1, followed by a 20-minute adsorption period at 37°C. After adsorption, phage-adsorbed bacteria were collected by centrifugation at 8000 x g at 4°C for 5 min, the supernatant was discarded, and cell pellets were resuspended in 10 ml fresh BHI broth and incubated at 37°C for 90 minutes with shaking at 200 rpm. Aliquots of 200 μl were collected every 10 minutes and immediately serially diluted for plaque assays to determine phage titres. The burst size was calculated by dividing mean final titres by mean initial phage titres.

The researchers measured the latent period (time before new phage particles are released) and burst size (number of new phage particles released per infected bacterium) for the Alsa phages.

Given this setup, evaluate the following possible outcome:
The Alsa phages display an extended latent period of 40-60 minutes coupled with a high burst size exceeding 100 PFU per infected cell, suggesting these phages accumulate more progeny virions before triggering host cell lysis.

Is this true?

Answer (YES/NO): NO